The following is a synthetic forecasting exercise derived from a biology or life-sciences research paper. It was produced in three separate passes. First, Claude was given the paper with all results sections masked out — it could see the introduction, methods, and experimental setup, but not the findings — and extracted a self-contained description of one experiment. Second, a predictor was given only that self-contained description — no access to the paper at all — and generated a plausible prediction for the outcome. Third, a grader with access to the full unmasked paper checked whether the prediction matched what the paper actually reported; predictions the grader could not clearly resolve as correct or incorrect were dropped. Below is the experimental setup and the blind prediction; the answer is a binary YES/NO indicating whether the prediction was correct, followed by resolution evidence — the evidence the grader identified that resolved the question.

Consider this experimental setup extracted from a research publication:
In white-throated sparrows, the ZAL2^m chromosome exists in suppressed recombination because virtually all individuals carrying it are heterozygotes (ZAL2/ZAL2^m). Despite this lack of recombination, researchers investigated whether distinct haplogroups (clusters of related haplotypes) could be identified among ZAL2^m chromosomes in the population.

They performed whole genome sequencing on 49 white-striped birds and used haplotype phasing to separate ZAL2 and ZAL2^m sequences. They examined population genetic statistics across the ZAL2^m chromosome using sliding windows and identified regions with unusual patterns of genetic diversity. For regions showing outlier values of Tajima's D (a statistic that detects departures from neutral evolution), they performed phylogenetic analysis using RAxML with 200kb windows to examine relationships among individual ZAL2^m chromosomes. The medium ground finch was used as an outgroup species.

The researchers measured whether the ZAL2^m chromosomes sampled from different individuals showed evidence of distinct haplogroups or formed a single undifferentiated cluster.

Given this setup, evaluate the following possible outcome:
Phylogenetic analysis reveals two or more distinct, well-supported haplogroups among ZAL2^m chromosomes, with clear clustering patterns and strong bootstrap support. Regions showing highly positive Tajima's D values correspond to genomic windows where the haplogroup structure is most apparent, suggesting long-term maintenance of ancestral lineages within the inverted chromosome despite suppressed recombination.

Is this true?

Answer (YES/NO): YES